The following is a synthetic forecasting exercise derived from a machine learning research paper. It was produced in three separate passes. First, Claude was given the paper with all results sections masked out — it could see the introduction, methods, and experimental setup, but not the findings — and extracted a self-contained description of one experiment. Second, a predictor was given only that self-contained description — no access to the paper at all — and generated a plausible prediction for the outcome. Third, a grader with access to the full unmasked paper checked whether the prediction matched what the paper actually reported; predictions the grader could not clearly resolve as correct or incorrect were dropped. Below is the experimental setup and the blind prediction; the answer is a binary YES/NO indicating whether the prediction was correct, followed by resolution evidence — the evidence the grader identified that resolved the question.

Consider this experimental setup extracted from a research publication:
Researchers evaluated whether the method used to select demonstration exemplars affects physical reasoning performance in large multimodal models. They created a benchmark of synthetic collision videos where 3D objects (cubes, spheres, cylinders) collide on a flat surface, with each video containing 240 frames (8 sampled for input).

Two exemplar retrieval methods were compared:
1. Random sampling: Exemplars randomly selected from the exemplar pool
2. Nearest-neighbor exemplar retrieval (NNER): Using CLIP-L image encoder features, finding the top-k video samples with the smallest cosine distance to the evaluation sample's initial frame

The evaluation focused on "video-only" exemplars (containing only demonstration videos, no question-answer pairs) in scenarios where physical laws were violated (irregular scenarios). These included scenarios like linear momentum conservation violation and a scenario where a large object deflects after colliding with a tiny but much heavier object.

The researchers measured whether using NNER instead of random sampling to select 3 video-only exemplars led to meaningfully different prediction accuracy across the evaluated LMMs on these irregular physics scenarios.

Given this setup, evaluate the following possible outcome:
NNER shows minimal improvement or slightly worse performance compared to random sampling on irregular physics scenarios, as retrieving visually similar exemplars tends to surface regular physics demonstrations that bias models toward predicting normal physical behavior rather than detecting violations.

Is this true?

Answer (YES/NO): NO